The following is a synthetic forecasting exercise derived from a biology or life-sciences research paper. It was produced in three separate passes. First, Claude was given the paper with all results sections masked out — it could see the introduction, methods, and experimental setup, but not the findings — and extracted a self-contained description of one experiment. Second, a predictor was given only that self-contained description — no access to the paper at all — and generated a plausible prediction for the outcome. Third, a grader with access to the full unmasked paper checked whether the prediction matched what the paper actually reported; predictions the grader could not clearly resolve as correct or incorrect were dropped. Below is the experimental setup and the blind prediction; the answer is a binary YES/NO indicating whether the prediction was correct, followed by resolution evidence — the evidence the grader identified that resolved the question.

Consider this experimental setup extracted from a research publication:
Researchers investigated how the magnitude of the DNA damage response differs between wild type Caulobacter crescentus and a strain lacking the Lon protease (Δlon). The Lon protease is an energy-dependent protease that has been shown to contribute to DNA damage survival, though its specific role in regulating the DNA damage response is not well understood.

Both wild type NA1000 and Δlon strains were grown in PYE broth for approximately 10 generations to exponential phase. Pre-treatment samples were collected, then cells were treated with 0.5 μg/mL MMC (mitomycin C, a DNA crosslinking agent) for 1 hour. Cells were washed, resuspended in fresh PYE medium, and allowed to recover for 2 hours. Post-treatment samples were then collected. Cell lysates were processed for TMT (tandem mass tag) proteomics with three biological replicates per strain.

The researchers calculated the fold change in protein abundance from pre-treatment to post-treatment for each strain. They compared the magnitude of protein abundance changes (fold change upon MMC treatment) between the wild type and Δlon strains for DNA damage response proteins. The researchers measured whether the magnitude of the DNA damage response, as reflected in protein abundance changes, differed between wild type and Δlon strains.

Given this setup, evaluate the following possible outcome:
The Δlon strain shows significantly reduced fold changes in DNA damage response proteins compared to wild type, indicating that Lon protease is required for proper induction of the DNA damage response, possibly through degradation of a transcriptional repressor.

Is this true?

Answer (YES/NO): NO